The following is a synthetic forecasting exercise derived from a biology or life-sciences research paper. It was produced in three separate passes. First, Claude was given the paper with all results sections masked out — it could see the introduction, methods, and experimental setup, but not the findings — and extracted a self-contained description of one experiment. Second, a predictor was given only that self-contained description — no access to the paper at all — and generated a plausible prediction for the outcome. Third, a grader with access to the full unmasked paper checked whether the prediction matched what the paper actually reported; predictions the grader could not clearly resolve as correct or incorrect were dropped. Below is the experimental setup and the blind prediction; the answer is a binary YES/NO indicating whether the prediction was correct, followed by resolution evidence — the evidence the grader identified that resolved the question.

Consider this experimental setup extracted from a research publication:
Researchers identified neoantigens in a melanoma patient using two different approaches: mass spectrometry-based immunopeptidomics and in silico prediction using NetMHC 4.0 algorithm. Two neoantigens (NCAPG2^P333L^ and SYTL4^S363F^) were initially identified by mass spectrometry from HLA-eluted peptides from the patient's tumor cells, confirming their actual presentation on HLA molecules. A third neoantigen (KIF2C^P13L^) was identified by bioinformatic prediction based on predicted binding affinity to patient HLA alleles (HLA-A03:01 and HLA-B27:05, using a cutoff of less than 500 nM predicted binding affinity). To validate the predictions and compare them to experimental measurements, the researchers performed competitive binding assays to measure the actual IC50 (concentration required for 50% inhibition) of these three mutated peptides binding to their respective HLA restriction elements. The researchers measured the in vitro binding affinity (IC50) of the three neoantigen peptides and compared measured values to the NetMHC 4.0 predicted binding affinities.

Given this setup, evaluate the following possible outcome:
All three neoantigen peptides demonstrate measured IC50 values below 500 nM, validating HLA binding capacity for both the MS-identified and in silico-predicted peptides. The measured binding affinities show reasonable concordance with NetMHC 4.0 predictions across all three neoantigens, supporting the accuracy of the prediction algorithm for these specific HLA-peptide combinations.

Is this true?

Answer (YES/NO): NO